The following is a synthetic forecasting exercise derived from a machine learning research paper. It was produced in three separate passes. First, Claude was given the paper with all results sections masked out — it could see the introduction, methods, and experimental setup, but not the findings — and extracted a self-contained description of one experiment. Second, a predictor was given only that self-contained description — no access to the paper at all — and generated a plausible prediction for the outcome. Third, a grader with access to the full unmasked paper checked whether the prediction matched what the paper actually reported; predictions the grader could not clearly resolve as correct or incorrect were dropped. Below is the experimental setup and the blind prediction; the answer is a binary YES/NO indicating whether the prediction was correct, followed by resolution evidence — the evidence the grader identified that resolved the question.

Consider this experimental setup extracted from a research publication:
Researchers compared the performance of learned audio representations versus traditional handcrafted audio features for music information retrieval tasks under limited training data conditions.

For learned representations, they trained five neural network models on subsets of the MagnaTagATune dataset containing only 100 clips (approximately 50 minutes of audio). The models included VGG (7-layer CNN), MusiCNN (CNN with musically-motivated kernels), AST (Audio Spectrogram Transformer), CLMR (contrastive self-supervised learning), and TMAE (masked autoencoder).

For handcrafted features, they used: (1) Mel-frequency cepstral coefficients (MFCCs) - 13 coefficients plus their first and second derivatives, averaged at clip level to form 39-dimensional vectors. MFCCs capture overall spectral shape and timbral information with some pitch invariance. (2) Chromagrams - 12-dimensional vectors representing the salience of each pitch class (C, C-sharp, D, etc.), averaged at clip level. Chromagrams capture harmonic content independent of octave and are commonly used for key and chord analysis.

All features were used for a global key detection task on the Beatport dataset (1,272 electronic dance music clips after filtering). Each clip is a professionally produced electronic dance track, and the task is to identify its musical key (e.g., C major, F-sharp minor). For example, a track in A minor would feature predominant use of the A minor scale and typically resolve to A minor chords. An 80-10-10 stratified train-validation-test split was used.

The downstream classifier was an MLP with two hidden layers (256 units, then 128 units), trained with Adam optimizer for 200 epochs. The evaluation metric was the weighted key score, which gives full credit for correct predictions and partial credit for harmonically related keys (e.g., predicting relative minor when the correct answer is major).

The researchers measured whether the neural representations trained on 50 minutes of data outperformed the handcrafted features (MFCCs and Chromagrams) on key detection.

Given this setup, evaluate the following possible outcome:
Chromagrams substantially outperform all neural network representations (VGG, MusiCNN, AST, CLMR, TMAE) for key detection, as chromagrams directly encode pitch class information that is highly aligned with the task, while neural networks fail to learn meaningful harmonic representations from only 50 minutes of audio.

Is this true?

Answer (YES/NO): YES